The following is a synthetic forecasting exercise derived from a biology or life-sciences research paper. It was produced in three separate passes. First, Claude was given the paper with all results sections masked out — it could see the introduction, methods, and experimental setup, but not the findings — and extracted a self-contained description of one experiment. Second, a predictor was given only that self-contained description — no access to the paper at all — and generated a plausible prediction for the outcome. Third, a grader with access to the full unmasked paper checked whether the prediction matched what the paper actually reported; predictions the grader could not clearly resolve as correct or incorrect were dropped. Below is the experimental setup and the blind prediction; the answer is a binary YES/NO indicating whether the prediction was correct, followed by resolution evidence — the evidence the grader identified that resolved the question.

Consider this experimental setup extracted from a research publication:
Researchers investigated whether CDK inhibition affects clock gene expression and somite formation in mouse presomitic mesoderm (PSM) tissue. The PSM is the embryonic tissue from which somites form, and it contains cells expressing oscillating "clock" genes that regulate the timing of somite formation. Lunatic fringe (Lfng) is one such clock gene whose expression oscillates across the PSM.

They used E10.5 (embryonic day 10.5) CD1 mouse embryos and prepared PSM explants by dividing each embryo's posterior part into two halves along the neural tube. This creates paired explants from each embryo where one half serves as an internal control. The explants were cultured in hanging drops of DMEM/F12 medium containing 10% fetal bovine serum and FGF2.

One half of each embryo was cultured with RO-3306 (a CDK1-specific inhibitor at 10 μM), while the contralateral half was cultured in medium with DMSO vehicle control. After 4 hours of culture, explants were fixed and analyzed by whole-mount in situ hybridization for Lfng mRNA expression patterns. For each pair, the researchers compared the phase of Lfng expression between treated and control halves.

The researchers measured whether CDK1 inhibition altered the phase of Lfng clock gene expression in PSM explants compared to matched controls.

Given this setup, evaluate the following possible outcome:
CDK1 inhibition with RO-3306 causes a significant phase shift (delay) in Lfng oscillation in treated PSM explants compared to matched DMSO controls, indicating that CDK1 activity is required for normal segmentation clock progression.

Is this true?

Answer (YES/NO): YES